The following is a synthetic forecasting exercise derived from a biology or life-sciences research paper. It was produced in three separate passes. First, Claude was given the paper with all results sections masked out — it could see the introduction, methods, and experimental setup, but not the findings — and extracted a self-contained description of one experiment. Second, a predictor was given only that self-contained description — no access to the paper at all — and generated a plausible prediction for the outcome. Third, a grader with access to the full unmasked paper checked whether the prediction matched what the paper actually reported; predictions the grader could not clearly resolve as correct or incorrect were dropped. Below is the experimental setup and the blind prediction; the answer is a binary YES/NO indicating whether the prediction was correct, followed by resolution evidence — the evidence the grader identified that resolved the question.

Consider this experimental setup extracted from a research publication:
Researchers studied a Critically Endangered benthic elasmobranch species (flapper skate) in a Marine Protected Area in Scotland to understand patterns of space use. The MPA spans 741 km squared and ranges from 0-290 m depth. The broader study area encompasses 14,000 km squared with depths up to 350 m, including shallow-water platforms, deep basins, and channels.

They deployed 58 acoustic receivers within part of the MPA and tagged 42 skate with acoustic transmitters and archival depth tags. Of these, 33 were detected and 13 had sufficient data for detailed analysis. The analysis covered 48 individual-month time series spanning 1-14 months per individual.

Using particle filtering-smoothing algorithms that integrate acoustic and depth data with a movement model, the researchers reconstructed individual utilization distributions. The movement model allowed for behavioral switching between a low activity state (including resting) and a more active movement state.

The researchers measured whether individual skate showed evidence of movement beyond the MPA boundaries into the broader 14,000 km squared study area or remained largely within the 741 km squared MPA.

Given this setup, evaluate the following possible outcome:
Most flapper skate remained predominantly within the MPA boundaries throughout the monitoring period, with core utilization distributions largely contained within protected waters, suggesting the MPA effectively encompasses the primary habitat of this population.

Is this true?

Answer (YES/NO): YES